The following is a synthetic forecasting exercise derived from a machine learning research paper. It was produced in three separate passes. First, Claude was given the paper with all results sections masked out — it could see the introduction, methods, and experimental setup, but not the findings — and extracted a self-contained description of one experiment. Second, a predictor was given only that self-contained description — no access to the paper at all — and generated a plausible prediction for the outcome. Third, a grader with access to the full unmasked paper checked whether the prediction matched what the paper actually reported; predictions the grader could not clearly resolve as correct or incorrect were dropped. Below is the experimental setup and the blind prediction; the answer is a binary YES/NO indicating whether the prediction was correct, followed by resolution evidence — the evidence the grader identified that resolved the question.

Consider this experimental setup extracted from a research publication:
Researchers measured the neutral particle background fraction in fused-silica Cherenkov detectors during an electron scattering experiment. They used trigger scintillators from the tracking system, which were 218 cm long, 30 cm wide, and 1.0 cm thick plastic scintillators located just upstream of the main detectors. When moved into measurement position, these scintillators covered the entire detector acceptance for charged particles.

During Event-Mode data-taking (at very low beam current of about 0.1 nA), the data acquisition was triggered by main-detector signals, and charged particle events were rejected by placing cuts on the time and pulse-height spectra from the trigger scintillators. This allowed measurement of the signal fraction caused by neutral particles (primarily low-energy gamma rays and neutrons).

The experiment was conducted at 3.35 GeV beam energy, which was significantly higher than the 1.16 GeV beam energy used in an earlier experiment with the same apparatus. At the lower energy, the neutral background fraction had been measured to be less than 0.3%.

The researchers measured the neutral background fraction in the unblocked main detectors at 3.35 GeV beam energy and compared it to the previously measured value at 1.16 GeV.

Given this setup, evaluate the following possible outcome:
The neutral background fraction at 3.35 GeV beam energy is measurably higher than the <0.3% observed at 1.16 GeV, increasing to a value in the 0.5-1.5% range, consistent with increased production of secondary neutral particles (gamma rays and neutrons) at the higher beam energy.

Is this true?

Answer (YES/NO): NO